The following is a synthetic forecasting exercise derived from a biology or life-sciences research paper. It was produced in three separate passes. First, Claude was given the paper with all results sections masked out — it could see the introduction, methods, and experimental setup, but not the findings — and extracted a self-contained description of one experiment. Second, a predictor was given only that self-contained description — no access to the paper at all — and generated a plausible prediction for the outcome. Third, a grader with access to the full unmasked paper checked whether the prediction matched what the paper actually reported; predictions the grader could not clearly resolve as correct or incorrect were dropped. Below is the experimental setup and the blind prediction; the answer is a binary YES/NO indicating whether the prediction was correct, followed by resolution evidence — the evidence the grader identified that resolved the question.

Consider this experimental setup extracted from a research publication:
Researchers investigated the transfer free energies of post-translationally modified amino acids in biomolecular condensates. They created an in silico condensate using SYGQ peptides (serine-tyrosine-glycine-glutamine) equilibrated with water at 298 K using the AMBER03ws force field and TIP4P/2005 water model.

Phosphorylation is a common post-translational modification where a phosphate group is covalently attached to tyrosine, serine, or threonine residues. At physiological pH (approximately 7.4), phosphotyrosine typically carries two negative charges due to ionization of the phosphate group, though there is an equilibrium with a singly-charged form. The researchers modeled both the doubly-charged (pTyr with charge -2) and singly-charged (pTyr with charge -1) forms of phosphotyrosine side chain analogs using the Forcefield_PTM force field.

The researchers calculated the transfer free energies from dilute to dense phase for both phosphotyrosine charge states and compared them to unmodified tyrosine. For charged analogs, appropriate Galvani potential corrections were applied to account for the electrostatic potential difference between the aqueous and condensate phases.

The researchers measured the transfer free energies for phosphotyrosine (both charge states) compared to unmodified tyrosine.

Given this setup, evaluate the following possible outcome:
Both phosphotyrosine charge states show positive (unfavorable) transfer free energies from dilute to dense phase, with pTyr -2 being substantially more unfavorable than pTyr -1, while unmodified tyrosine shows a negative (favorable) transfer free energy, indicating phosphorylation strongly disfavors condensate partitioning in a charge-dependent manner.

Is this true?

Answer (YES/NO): NO